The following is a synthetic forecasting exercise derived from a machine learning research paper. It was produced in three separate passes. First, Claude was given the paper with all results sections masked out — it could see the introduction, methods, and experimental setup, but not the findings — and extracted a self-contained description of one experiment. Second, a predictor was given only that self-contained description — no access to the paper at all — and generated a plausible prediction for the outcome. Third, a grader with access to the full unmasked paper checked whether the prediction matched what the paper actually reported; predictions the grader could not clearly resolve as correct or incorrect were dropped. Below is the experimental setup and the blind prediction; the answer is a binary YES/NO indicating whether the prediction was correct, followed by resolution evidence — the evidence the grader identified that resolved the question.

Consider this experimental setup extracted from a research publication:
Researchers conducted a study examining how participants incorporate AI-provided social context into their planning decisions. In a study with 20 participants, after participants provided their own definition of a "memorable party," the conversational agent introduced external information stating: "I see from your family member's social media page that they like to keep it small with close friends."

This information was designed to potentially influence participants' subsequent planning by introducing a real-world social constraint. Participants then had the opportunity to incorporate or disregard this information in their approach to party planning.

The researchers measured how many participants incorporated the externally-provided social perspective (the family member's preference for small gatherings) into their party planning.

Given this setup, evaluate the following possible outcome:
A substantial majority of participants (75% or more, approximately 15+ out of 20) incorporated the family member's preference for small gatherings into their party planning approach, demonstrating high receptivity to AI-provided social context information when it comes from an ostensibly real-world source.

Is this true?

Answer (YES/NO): YES